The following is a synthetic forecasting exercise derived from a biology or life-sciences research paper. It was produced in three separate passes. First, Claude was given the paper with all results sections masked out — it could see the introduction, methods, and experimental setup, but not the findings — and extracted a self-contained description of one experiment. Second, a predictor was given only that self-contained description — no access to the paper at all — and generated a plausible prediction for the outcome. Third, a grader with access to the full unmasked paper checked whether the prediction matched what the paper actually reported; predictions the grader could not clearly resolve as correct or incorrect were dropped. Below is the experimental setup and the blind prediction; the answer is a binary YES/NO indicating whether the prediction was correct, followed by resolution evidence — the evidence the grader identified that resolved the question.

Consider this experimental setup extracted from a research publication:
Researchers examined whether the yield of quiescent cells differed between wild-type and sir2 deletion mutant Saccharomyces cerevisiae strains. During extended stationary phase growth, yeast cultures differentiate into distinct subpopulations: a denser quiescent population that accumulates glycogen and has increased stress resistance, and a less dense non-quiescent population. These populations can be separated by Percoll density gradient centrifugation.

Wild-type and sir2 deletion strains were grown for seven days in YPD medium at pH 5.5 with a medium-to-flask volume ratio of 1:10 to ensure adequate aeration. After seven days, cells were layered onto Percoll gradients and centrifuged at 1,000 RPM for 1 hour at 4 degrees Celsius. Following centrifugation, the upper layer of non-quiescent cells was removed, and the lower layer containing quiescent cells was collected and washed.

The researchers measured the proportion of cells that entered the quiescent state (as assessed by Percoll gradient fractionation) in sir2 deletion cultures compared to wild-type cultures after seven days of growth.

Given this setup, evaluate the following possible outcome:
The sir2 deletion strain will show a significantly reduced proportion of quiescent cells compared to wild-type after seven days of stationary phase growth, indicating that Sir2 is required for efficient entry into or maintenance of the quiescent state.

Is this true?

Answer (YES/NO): YES